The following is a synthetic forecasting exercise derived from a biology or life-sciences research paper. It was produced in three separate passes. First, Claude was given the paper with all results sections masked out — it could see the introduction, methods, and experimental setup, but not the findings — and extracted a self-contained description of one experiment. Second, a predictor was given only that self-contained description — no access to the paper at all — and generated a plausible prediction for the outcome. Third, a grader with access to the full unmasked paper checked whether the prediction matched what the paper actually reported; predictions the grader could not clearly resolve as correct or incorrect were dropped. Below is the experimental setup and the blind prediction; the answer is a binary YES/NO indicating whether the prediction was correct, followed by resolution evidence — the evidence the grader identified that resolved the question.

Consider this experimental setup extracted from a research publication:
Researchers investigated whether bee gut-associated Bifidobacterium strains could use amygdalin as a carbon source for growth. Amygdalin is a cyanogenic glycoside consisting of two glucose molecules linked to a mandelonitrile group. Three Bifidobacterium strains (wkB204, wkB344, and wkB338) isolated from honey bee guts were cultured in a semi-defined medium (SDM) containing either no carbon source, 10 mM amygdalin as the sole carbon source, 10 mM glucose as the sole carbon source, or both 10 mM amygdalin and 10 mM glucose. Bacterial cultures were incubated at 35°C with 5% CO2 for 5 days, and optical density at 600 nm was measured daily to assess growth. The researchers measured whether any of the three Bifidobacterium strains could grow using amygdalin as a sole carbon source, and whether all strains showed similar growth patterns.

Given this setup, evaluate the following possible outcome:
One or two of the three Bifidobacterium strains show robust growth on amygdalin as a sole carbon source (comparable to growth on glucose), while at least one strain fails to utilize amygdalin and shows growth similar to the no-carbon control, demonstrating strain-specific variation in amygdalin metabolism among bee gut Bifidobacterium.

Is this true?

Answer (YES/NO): YES